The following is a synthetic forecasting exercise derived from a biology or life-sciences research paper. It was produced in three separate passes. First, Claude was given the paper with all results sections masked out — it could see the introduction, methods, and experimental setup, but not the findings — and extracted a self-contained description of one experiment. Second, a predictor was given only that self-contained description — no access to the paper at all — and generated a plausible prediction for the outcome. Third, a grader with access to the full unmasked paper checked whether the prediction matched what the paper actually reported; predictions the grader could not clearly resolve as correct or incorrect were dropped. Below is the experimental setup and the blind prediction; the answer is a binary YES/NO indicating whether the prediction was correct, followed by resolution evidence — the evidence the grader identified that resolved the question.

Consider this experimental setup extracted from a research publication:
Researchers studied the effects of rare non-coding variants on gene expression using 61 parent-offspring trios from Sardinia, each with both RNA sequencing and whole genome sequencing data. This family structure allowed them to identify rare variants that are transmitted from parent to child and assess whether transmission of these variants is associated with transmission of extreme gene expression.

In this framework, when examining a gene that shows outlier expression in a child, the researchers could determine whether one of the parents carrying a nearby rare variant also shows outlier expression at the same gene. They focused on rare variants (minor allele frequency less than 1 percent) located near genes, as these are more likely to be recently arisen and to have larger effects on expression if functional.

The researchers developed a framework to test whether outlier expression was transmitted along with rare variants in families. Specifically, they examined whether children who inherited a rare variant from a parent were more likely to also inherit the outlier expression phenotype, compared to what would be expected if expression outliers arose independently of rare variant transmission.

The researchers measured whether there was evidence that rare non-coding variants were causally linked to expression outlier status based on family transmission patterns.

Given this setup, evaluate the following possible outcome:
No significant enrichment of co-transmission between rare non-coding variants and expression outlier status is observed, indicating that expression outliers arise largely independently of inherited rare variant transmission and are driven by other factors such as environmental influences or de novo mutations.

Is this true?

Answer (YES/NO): NO